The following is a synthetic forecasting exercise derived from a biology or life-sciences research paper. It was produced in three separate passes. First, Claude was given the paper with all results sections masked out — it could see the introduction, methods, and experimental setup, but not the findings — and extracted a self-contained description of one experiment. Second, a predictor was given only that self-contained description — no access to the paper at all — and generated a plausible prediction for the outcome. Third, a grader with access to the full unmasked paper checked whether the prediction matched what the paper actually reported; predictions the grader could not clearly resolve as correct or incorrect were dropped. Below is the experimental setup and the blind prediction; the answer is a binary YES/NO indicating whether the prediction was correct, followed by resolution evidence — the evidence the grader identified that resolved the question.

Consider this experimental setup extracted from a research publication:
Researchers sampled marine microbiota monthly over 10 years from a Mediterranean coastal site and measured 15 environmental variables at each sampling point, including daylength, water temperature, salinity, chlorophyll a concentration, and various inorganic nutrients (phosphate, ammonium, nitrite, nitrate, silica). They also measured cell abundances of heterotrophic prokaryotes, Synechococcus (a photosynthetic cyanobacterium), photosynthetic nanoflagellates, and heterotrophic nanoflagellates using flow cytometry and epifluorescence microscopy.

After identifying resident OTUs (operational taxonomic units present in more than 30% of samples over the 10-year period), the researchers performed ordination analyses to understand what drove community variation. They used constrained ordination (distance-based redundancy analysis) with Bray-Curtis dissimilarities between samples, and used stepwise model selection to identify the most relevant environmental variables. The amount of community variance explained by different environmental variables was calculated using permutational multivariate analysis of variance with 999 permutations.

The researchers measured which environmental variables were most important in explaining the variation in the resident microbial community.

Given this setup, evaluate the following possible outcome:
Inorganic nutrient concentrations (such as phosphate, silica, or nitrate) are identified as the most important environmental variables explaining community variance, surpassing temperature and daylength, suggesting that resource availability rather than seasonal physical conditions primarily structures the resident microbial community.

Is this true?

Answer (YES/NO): NO